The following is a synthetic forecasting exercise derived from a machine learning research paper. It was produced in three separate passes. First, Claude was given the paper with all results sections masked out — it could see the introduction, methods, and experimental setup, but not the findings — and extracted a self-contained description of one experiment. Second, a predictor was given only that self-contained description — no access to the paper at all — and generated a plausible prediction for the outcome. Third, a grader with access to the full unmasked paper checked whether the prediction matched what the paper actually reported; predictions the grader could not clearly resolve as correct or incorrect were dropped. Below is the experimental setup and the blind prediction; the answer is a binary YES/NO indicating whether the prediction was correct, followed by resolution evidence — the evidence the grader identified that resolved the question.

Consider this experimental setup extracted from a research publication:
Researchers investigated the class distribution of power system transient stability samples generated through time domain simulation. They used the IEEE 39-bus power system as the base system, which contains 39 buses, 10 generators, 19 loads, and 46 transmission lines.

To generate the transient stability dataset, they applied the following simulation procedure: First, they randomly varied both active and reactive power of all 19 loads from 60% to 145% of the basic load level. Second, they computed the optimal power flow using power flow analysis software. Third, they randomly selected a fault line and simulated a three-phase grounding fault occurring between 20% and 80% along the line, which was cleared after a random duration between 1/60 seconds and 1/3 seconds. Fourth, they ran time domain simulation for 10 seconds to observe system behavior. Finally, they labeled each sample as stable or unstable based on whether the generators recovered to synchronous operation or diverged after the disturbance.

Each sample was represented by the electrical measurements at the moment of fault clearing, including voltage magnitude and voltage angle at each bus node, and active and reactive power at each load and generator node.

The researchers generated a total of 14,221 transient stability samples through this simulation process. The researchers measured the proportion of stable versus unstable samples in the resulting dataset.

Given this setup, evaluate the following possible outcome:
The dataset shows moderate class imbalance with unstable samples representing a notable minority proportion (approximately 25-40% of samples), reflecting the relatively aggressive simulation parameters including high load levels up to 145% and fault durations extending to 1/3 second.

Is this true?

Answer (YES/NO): NO